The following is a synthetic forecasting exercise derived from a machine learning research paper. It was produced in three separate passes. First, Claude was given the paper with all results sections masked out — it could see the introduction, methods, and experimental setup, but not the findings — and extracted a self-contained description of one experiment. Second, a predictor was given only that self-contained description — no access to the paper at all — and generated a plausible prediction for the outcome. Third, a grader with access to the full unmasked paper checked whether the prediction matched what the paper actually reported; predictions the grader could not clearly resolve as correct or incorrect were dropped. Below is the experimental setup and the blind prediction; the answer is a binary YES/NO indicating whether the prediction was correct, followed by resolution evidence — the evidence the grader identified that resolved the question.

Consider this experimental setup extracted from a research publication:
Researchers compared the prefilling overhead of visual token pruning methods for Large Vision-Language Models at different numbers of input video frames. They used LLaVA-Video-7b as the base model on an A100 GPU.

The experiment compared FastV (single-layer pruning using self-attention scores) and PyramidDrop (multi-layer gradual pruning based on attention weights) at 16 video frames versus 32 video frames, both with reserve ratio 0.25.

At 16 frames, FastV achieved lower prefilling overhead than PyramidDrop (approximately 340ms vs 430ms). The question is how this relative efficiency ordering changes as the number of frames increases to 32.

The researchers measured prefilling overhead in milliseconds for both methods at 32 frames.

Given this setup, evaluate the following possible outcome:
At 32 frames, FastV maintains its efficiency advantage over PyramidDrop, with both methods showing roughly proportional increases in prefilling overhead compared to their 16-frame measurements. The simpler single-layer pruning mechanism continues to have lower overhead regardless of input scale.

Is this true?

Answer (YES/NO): YES